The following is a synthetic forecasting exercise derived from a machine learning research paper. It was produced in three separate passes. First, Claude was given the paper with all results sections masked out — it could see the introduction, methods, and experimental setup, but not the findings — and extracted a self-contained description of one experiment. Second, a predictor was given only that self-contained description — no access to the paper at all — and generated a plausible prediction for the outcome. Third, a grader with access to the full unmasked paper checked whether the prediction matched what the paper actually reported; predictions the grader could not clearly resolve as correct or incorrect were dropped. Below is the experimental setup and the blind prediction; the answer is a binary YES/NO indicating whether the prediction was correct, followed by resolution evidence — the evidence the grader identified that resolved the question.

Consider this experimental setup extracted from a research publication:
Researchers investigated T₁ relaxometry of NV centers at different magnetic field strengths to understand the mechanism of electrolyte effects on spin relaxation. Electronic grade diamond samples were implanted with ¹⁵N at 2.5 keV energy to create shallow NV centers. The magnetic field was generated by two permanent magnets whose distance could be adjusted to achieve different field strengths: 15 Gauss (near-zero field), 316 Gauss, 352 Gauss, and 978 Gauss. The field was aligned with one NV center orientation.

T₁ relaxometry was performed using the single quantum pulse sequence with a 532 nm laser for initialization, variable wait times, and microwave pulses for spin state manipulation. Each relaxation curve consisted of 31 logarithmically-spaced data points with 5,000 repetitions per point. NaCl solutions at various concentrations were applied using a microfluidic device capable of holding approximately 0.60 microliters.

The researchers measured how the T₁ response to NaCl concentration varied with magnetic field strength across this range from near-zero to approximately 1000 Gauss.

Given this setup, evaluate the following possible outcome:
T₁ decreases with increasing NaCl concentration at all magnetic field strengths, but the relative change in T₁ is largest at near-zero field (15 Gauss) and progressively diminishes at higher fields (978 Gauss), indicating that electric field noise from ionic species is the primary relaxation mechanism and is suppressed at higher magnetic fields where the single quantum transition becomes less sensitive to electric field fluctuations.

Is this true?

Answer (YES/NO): NO